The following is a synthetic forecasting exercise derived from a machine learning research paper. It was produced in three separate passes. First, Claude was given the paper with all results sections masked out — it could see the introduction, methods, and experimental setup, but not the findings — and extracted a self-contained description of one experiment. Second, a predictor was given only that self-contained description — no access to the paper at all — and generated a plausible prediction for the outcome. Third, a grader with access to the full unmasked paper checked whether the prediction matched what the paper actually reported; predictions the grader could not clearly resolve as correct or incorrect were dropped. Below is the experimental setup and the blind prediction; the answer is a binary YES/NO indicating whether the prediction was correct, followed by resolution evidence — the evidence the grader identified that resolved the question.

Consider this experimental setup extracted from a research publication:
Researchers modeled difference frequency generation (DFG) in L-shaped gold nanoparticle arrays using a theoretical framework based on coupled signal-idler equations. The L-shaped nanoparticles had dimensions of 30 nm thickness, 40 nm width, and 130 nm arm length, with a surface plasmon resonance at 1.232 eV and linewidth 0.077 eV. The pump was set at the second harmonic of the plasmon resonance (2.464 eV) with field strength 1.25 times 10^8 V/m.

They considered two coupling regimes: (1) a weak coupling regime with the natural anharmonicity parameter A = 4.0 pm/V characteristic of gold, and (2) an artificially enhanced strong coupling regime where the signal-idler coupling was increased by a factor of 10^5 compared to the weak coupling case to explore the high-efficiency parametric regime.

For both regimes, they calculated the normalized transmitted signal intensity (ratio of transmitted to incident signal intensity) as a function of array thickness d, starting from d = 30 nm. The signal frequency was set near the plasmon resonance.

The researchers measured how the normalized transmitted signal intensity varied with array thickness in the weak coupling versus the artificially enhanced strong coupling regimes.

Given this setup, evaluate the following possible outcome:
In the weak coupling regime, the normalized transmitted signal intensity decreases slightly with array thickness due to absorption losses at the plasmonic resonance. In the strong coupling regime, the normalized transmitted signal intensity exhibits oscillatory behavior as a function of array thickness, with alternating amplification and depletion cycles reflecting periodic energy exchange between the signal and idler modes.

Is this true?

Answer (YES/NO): NO